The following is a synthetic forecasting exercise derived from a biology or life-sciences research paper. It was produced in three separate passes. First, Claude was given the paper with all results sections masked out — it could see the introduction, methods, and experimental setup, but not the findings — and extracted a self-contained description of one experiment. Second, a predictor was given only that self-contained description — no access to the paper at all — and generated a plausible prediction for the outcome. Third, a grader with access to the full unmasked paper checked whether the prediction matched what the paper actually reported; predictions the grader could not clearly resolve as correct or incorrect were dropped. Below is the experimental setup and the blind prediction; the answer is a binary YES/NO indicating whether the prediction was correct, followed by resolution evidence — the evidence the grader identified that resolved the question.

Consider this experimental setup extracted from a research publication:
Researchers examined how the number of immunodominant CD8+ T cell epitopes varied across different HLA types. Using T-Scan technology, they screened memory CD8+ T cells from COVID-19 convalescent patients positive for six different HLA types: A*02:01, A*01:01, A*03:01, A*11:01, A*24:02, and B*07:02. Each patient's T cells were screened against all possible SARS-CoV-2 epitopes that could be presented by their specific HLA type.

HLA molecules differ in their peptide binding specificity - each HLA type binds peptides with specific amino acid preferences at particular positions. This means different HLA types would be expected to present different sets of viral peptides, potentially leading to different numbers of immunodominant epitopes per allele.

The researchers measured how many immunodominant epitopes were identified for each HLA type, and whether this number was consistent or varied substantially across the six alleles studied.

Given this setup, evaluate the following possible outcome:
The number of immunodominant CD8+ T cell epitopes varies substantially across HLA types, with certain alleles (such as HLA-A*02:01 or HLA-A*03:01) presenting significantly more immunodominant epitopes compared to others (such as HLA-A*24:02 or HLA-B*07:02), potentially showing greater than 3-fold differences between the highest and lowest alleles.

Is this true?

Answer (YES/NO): NO